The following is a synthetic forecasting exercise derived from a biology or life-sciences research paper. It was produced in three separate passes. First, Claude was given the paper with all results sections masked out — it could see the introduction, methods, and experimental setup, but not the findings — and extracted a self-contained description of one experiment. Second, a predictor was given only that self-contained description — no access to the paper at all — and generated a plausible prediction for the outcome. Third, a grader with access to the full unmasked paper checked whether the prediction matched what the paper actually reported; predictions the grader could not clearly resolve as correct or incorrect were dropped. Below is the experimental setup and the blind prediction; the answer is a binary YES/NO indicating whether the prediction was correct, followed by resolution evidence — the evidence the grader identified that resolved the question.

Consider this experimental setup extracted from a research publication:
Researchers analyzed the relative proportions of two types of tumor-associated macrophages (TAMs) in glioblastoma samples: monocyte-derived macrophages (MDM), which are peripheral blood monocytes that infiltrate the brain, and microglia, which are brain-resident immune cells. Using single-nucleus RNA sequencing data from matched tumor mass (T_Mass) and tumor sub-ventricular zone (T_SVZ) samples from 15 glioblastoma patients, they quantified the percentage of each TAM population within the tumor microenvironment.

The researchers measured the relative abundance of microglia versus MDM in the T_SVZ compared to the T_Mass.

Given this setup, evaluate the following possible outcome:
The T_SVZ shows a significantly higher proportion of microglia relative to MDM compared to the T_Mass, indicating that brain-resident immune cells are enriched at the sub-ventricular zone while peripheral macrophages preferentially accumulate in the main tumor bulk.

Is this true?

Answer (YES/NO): YES